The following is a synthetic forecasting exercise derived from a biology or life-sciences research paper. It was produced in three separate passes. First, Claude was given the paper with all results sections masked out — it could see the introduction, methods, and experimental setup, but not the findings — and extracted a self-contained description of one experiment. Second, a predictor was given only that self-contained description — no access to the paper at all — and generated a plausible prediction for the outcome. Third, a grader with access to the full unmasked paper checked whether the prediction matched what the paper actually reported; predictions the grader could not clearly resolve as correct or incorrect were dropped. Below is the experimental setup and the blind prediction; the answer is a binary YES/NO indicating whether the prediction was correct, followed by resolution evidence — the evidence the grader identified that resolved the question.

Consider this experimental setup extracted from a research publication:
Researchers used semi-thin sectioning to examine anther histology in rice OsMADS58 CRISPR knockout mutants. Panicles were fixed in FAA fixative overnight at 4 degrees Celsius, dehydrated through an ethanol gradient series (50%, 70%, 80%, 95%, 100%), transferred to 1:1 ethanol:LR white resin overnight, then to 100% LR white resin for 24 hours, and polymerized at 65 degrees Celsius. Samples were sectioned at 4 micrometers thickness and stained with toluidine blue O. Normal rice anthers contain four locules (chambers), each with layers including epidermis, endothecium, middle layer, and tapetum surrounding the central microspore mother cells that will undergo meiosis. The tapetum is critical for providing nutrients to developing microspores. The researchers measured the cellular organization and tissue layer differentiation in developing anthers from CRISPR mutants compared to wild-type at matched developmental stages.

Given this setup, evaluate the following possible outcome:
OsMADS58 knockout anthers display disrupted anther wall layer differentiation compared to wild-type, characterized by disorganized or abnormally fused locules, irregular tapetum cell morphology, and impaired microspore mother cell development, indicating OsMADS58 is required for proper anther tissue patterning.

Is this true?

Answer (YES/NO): NO